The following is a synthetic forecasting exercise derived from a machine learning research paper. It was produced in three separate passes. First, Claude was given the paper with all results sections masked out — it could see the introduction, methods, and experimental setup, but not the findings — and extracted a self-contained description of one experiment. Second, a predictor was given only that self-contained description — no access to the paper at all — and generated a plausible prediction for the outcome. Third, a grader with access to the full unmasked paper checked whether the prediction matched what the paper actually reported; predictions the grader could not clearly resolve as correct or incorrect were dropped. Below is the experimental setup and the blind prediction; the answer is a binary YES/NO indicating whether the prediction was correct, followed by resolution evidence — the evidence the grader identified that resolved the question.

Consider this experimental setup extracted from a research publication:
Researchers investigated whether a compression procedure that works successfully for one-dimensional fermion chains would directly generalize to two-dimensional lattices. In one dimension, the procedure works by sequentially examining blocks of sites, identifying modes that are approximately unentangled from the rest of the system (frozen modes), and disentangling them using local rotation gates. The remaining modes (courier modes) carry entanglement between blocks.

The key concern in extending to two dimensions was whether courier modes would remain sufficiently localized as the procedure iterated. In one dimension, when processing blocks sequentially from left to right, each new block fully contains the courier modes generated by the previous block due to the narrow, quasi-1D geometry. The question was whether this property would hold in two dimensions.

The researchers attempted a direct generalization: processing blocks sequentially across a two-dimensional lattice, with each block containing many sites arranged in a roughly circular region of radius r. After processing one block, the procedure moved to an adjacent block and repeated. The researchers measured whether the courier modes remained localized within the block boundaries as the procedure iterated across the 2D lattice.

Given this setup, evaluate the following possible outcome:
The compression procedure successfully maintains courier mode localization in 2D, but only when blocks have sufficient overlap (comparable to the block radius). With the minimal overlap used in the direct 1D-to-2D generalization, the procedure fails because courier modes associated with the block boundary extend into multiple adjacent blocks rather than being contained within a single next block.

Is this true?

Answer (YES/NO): NO